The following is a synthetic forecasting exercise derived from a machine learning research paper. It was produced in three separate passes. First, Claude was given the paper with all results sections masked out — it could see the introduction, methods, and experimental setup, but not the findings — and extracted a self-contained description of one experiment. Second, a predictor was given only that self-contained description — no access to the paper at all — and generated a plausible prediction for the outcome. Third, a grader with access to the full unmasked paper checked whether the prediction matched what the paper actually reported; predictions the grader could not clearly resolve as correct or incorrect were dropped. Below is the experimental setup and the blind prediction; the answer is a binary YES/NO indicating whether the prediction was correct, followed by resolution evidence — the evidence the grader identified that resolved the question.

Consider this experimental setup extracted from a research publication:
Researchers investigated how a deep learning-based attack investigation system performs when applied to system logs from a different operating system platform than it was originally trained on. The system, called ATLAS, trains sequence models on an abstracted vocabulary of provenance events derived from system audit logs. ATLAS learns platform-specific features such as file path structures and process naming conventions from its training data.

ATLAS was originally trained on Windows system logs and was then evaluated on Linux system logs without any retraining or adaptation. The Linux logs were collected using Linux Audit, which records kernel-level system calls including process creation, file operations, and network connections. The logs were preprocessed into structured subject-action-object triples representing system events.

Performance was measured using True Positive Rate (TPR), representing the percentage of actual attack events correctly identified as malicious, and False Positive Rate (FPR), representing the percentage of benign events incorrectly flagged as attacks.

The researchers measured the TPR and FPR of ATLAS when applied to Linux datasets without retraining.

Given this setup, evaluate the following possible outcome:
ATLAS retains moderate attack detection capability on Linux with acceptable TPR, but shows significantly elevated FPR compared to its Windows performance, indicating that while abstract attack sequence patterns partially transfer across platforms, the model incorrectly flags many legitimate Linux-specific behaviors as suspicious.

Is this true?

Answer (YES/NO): YES